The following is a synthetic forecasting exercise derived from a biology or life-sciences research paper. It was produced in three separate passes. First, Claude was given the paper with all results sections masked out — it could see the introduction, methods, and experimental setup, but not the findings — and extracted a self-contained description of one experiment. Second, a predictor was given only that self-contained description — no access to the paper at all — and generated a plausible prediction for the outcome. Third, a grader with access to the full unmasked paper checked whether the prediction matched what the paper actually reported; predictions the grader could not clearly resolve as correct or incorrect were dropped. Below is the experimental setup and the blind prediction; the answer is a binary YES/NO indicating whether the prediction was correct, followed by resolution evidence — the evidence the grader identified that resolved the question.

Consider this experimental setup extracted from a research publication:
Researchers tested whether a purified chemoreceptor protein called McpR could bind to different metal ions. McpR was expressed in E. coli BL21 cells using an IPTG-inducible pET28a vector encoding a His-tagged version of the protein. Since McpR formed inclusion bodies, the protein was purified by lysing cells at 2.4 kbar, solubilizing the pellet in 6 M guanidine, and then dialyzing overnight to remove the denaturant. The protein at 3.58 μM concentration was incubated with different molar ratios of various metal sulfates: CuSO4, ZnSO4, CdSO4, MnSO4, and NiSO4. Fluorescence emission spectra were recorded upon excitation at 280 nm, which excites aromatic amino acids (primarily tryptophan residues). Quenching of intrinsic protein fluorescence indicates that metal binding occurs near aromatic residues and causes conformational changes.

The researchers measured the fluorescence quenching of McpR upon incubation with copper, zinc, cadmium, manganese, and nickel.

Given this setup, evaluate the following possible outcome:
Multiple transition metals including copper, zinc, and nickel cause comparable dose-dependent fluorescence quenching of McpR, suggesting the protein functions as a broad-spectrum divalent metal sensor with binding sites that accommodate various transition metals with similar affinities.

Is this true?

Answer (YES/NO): NO